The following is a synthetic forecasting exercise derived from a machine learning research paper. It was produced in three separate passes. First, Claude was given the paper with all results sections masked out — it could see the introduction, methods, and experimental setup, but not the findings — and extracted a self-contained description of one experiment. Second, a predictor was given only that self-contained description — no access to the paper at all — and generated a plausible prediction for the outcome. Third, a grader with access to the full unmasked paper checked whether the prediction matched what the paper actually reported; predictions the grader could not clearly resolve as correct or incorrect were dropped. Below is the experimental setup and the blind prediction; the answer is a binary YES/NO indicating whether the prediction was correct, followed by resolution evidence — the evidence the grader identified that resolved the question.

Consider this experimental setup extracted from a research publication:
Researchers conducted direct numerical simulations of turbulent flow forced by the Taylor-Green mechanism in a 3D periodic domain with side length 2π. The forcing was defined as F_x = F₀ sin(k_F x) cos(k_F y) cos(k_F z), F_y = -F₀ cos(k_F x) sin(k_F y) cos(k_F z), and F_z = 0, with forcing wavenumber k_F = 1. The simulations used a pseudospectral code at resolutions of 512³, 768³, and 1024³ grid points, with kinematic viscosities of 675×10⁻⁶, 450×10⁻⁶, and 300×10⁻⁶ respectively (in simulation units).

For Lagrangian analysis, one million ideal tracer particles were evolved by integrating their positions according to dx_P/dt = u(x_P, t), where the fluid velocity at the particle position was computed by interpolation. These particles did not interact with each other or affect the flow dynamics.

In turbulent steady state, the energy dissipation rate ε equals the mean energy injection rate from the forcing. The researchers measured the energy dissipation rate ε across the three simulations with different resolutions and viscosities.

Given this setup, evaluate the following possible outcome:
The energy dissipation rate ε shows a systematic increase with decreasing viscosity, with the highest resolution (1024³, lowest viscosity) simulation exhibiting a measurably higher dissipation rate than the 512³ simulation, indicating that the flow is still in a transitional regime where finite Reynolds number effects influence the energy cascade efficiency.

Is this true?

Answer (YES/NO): NO